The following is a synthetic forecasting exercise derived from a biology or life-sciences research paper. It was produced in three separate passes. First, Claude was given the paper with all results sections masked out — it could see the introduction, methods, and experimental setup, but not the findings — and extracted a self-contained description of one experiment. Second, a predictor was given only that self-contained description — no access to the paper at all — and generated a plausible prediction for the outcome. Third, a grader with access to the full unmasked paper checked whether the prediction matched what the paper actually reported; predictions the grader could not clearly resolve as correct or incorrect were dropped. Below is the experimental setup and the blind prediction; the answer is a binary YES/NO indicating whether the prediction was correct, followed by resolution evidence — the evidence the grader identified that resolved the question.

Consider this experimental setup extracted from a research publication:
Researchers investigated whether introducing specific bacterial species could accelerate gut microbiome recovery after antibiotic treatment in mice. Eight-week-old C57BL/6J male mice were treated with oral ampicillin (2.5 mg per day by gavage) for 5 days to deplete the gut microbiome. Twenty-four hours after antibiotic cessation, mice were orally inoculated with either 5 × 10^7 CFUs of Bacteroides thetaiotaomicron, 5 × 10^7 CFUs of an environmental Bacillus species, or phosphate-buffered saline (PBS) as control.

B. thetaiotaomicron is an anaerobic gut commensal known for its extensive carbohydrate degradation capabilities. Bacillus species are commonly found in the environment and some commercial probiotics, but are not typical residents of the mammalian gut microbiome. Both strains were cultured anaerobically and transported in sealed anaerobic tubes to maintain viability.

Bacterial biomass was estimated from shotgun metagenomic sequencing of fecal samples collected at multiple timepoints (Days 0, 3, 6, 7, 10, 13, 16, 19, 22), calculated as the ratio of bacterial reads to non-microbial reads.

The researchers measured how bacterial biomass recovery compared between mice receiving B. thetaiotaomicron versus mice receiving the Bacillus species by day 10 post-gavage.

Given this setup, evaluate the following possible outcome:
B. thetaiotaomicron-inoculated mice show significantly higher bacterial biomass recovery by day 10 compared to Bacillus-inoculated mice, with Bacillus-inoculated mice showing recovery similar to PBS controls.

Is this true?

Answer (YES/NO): YES